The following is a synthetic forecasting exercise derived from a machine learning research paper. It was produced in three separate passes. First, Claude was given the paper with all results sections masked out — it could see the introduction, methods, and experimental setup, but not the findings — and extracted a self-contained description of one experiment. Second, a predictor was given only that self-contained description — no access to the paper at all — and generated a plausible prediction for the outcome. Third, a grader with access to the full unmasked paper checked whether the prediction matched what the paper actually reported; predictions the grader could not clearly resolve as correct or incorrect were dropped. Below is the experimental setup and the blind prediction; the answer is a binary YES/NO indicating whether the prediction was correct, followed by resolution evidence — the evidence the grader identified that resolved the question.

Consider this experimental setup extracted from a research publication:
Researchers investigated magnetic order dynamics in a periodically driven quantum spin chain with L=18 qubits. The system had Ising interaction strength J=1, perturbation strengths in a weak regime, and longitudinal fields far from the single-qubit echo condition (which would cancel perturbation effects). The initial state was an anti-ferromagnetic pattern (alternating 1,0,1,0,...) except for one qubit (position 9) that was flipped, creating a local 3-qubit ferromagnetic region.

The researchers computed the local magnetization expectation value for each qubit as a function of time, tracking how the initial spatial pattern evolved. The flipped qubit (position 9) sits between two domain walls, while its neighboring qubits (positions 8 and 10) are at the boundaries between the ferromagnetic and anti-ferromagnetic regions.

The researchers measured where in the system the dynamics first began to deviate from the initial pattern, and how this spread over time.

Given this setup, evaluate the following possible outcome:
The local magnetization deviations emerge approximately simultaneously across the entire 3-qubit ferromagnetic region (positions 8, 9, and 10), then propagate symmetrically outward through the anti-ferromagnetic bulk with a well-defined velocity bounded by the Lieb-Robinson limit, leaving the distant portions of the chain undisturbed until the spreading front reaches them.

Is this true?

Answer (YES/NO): NO